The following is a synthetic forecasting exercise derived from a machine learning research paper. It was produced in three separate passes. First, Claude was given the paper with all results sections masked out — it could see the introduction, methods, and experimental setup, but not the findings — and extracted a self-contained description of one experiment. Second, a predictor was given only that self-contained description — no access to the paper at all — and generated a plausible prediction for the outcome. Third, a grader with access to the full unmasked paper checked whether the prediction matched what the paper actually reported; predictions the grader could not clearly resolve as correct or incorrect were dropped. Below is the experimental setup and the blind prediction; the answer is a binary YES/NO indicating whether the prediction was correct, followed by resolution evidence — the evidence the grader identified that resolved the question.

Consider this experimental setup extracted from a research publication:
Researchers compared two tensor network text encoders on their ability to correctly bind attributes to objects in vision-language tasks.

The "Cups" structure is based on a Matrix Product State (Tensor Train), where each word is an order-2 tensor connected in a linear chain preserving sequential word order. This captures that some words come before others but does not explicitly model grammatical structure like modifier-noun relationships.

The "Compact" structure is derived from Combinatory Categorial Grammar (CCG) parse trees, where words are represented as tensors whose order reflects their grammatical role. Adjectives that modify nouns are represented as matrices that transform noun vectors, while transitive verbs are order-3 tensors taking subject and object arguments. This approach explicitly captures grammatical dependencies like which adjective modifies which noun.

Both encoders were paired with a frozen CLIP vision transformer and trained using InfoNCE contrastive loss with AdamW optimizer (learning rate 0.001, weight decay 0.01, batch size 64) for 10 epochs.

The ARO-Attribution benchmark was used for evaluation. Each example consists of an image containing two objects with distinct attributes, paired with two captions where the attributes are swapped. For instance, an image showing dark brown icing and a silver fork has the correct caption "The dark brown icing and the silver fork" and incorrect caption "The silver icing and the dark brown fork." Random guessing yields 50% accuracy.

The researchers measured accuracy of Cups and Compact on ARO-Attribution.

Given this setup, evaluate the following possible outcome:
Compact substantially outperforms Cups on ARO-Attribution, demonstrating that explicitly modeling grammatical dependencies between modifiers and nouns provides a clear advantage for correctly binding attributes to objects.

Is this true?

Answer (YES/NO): YES